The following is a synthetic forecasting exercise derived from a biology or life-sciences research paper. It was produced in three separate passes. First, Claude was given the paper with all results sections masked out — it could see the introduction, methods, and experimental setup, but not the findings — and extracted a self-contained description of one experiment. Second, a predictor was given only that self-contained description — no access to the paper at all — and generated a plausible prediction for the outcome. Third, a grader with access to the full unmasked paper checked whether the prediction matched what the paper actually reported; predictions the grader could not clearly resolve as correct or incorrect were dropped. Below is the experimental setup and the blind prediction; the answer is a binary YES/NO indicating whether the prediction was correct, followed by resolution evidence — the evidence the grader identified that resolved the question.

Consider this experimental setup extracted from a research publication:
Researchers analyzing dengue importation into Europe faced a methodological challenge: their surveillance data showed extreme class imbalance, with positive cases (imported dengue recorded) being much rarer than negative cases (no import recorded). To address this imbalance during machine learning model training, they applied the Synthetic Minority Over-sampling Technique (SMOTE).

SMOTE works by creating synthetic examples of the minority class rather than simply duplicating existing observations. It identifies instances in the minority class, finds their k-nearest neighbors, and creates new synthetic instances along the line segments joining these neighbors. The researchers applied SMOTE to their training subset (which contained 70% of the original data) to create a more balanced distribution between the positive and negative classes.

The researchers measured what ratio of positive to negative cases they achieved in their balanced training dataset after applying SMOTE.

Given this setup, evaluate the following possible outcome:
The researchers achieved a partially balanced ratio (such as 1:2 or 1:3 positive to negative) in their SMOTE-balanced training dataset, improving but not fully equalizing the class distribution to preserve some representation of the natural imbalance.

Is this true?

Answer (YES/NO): NO